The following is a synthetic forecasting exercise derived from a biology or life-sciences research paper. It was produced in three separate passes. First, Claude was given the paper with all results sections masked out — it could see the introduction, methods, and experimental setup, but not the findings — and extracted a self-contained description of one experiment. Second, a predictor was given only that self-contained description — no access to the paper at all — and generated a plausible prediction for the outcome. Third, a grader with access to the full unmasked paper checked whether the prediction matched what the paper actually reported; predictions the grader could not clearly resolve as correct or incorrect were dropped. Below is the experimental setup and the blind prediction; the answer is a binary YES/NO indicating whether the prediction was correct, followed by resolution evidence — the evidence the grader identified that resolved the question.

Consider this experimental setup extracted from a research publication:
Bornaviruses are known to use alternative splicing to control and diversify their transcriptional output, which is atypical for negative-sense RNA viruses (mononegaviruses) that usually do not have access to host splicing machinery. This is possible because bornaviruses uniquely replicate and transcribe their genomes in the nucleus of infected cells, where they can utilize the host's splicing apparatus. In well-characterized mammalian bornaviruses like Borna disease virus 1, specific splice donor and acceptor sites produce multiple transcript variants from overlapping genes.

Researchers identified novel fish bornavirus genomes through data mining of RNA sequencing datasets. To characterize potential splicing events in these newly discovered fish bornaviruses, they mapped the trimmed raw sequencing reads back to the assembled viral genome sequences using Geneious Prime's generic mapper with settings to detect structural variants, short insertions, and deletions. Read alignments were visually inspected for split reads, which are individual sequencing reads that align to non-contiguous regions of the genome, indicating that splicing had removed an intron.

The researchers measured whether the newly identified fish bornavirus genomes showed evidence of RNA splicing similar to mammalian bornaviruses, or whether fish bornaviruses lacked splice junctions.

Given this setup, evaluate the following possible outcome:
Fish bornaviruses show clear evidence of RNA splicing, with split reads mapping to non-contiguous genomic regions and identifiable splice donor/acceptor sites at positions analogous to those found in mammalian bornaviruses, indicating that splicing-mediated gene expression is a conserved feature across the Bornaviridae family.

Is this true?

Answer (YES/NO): YES